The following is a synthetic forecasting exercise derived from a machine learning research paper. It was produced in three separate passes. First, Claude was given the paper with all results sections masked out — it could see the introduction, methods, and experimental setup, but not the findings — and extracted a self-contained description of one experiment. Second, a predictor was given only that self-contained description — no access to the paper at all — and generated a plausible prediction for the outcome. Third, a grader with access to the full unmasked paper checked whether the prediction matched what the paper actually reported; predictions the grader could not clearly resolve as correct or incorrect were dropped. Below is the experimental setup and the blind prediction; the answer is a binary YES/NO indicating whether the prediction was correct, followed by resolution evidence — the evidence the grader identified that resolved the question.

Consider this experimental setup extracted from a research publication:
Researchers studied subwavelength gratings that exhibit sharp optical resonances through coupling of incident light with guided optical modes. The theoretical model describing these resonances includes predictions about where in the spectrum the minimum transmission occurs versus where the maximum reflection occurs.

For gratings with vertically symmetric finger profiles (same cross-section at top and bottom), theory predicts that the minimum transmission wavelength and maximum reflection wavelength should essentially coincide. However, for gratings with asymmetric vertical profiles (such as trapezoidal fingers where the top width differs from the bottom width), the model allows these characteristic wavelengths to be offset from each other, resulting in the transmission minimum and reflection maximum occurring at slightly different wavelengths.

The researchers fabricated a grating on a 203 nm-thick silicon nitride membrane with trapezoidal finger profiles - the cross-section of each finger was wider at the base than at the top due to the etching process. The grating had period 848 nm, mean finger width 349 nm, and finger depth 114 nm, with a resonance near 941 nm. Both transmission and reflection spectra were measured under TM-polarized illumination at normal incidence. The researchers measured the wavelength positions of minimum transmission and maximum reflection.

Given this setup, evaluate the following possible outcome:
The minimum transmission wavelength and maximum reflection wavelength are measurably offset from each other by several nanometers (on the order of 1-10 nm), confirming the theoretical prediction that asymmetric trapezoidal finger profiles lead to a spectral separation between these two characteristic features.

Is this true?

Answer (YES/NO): NO